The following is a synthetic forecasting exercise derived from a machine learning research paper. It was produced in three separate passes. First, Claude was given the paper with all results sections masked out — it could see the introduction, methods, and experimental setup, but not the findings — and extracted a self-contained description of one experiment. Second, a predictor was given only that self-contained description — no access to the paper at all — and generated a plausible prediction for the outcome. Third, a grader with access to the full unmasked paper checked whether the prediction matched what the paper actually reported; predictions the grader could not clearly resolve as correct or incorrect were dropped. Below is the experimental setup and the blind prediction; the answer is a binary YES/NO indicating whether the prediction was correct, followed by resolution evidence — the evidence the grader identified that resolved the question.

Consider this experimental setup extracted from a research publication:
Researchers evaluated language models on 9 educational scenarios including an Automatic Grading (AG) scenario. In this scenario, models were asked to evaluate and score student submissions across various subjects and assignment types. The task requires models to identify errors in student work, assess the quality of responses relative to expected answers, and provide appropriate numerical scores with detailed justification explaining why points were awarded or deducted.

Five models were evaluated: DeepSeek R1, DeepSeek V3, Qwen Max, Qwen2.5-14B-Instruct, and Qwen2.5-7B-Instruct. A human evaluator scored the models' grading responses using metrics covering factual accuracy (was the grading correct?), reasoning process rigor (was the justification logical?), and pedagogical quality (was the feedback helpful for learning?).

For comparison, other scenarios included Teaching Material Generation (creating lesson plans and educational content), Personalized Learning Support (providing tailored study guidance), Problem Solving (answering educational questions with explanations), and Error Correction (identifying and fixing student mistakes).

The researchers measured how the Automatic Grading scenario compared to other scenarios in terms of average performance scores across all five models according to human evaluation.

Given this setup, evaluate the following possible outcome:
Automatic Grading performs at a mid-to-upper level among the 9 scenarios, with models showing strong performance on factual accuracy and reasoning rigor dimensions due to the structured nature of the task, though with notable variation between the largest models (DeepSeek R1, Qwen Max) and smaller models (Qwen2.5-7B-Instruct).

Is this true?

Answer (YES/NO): NO